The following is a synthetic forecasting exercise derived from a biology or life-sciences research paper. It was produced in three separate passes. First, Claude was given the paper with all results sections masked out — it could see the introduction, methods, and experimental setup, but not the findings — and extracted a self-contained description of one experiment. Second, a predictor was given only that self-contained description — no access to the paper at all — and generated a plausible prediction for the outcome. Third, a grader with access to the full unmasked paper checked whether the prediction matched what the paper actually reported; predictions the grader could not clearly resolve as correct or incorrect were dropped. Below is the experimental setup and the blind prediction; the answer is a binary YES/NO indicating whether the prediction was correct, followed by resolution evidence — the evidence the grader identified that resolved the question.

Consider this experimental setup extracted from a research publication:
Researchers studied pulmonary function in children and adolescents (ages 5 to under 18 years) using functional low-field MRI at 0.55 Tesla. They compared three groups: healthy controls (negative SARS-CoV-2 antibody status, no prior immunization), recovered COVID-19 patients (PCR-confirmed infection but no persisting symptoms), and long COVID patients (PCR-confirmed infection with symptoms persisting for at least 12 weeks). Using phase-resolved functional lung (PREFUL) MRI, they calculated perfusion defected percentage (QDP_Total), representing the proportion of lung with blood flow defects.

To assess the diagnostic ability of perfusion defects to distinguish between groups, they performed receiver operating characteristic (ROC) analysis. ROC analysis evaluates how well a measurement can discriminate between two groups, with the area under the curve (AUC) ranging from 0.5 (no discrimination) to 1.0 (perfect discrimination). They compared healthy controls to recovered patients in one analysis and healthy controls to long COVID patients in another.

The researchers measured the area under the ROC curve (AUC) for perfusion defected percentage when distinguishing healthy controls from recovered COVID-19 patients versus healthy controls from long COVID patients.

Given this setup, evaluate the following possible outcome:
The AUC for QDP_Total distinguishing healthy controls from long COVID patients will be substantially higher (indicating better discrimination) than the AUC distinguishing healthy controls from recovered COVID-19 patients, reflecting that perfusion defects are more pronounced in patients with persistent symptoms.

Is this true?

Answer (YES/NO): NO